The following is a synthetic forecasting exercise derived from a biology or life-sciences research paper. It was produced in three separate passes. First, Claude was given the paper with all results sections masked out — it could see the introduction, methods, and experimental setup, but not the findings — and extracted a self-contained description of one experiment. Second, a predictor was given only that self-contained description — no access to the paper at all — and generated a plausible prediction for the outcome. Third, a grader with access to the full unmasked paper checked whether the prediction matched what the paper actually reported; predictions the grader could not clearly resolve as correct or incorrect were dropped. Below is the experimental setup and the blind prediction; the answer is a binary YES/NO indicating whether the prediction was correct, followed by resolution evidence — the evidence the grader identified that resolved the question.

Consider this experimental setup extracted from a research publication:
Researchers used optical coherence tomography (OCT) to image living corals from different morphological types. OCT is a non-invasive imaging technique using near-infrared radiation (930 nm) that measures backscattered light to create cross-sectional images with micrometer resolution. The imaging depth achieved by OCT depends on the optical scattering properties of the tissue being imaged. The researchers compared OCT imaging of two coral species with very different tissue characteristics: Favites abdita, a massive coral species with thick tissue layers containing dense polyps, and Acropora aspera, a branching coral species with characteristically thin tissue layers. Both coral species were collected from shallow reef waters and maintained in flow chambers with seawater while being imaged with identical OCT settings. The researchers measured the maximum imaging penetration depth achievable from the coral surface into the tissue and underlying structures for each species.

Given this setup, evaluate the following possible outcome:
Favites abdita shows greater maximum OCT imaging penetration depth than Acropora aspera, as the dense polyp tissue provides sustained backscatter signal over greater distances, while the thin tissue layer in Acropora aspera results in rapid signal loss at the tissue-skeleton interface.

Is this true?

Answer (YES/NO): NO